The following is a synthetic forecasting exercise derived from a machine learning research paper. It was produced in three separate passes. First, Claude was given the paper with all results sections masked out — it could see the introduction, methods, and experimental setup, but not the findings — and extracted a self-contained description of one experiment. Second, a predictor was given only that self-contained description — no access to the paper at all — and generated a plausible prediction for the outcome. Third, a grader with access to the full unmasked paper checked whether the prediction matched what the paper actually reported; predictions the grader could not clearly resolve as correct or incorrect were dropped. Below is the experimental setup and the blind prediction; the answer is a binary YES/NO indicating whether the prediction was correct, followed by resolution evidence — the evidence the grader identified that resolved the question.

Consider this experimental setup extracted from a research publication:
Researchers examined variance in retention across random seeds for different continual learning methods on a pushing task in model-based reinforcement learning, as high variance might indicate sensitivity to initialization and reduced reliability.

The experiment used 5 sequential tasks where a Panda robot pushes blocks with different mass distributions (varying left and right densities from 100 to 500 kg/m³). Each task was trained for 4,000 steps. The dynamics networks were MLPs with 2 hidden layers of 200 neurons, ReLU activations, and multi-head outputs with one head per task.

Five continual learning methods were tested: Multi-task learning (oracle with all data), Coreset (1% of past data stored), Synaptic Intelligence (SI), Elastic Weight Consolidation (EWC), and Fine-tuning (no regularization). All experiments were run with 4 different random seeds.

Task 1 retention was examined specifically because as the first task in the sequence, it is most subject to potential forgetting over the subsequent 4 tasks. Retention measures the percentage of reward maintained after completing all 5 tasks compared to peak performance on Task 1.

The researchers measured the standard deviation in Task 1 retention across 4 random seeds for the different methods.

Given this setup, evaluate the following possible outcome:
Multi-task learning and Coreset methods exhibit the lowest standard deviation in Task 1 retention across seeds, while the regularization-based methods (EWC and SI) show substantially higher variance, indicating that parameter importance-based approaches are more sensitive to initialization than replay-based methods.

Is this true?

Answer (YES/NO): NO